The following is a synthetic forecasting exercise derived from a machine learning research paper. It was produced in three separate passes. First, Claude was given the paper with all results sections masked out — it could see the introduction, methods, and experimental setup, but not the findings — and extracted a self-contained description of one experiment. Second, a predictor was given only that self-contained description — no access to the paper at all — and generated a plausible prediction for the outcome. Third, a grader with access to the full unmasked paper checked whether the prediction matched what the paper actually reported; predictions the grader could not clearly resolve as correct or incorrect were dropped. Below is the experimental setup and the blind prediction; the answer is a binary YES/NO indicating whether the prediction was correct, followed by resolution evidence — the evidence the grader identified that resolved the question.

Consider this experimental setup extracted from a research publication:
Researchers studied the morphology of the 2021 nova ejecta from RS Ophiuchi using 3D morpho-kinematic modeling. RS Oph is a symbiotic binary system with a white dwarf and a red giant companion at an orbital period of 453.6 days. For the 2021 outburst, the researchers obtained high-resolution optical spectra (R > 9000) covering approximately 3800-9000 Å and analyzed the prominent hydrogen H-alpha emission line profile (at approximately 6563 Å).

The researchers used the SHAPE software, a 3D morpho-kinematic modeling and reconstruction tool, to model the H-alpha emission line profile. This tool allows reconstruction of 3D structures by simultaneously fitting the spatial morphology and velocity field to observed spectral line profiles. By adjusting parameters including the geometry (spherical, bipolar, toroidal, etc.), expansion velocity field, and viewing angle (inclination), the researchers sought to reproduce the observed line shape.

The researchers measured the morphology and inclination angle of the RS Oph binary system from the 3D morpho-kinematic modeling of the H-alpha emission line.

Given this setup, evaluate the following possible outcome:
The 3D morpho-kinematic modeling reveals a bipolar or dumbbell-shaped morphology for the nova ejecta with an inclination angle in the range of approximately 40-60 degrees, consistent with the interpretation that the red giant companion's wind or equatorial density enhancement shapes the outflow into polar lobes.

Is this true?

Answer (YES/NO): NO